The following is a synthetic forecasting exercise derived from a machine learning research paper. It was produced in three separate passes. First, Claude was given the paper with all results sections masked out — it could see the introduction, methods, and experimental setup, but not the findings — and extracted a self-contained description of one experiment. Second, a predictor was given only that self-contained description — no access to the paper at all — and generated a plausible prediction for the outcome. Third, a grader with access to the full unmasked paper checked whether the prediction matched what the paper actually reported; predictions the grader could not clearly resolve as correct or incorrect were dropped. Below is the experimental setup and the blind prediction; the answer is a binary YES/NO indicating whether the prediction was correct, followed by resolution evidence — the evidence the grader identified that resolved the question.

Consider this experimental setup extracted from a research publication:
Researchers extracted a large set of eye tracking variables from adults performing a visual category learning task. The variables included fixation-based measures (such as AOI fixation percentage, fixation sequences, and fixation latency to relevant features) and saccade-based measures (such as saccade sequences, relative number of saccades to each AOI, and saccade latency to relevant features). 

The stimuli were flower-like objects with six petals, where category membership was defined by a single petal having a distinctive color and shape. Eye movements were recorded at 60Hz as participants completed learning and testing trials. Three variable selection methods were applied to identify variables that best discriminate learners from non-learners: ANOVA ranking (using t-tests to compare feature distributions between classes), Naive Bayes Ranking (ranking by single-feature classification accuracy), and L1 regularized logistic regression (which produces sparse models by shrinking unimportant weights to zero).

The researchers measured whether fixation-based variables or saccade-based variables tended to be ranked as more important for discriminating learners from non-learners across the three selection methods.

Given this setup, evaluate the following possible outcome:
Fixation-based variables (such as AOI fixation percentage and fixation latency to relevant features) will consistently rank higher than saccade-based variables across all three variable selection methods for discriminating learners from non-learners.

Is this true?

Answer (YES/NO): YES